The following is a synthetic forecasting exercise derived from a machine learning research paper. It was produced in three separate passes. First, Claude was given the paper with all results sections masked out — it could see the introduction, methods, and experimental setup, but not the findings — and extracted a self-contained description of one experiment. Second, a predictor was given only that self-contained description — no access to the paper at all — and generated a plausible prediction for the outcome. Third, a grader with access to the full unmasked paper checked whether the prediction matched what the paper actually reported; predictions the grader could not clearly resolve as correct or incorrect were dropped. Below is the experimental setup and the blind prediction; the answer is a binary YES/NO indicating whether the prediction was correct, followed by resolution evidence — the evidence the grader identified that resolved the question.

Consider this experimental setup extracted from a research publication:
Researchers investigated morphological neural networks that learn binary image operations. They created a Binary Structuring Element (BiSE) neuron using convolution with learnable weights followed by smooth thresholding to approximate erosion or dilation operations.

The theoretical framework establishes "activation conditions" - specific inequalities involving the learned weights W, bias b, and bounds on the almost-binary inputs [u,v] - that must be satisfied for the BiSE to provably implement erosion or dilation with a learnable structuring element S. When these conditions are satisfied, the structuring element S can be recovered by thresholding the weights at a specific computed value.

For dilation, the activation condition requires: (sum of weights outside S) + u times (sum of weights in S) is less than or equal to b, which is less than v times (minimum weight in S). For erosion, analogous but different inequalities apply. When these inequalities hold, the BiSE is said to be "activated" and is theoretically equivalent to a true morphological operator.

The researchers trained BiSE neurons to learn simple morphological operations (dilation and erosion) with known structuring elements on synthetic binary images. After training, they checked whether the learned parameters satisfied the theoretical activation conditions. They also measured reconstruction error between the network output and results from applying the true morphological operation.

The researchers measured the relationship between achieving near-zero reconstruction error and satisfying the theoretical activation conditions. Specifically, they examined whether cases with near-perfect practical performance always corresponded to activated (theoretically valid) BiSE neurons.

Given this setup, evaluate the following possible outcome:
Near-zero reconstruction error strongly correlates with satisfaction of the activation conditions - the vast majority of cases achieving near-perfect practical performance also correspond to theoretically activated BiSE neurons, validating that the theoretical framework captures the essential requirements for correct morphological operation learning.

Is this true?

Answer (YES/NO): NO